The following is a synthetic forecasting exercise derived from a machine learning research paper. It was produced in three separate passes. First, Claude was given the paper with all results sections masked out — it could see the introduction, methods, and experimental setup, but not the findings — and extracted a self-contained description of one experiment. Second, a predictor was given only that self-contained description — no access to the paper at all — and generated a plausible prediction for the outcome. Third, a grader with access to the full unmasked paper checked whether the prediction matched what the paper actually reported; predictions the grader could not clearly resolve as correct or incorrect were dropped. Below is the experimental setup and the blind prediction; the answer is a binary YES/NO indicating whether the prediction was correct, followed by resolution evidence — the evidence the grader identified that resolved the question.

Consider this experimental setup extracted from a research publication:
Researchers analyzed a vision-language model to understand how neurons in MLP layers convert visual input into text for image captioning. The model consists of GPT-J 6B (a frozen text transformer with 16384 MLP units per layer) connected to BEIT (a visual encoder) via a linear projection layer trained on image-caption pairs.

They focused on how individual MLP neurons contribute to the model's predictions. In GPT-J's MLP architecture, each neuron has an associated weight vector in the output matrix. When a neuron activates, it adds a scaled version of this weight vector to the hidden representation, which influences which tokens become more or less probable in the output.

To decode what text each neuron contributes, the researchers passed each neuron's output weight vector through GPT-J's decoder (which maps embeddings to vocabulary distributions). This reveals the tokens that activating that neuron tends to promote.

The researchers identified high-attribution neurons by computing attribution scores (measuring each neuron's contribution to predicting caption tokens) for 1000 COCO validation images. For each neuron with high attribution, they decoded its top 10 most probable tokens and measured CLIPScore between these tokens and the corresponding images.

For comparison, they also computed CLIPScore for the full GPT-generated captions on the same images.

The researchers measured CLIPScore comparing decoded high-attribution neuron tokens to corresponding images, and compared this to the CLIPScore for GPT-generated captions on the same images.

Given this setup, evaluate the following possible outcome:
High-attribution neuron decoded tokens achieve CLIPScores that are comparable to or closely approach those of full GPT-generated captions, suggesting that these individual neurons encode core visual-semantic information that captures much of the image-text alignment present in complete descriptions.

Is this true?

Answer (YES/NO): YES